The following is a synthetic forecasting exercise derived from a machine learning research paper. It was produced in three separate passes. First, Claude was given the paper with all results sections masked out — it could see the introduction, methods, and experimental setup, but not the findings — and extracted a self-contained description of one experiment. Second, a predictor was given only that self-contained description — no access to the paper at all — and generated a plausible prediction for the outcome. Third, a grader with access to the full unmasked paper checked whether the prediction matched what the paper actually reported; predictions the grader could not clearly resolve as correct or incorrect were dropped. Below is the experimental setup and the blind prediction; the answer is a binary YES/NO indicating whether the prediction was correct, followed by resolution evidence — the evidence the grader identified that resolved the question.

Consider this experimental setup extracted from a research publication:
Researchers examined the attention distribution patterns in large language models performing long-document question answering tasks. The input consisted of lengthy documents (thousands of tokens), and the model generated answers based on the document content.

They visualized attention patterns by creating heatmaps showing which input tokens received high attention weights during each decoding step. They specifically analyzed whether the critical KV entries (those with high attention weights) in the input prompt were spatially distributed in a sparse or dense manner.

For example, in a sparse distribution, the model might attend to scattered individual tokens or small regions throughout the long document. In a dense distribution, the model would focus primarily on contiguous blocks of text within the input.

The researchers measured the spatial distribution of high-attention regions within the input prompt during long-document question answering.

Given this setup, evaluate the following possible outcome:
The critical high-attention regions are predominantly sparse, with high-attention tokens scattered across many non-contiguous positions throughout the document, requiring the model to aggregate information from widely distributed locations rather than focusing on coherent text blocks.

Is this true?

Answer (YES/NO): YES